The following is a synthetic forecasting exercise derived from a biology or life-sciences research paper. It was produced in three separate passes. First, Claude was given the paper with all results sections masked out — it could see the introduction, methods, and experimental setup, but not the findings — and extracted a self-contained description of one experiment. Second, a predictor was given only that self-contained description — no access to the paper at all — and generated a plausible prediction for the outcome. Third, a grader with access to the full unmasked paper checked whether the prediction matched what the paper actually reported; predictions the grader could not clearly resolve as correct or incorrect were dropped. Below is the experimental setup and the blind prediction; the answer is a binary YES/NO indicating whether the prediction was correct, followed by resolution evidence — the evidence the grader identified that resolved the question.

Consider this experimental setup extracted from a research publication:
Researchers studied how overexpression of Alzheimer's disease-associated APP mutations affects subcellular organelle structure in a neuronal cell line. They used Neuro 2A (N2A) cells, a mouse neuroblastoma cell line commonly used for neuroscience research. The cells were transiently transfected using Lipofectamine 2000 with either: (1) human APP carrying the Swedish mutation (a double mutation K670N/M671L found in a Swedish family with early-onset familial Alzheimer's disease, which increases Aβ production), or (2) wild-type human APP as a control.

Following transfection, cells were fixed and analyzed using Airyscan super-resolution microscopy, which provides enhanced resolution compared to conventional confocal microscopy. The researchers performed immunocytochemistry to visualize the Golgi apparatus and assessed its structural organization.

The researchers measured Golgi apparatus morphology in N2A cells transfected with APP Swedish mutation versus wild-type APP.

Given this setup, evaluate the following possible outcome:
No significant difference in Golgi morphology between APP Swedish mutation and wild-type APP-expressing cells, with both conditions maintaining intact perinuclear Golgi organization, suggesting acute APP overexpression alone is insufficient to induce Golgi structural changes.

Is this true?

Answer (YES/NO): NO